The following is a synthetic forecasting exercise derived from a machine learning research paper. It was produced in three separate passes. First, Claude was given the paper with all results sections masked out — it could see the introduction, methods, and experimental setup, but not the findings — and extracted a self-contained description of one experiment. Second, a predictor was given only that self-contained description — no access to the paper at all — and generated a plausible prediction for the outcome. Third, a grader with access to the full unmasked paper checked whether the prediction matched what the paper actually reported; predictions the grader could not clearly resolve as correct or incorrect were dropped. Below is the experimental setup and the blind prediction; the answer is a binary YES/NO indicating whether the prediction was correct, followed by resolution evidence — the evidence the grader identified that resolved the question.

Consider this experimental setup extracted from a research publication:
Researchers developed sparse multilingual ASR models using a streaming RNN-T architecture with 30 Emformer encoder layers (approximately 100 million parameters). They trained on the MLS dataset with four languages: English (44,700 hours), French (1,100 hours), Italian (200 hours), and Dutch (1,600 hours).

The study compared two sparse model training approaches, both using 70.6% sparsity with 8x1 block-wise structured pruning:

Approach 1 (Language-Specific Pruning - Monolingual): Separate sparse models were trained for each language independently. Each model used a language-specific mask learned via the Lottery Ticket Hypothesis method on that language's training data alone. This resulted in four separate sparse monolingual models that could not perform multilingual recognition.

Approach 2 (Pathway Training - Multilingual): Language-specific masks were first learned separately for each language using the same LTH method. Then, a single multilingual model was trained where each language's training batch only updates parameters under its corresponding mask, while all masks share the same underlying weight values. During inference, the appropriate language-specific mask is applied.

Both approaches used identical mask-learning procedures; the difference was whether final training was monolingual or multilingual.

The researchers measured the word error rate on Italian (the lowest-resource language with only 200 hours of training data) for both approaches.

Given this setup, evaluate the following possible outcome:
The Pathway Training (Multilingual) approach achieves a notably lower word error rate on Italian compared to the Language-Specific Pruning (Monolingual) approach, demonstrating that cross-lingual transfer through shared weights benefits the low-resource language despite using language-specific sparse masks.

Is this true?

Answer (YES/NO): YES